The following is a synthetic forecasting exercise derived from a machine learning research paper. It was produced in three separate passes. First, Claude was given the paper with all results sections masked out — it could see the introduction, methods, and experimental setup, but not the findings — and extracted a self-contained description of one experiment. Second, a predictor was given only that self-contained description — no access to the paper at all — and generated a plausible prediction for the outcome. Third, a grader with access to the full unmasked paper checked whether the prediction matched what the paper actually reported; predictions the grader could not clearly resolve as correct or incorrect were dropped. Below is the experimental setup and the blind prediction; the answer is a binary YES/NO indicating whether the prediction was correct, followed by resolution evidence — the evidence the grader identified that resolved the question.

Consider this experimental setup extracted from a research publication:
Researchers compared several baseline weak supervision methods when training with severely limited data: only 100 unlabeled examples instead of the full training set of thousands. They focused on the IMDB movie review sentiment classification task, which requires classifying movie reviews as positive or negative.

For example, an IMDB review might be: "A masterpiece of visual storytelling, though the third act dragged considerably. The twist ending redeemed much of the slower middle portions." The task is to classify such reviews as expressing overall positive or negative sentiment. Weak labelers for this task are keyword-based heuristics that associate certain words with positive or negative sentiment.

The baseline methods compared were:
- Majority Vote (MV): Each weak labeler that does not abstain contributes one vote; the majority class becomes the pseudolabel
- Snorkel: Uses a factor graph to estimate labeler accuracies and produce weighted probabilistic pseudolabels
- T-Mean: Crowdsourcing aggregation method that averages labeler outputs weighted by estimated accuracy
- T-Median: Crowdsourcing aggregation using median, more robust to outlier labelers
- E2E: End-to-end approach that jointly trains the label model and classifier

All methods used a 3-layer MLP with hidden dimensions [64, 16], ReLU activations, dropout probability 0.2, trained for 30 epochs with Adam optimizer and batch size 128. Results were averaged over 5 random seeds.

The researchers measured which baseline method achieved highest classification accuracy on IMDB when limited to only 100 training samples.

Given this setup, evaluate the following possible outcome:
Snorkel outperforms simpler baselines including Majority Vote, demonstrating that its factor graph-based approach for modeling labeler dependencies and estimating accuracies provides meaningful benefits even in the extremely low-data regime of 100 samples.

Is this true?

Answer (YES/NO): NO